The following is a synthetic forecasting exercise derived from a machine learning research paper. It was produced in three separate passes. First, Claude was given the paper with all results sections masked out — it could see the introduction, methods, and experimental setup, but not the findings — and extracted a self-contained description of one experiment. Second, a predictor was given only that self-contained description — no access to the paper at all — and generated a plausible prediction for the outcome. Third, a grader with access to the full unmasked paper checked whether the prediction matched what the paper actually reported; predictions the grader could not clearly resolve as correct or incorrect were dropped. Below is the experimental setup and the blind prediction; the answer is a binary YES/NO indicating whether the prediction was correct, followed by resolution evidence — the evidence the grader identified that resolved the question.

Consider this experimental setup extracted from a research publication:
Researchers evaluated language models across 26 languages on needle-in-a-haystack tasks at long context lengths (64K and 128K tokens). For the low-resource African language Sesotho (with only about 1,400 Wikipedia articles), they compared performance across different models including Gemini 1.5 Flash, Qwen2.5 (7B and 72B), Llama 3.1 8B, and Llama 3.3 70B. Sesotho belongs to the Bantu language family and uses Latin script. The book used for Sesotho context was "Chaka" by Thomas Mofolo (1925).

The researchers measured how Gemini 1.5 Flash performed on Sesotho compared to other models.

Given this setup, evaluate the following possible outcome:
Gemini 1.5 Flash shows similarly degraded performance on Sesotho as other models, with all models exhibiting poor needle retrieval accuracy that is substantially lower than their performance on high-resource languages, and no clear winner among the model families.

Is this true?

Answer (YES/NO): NO